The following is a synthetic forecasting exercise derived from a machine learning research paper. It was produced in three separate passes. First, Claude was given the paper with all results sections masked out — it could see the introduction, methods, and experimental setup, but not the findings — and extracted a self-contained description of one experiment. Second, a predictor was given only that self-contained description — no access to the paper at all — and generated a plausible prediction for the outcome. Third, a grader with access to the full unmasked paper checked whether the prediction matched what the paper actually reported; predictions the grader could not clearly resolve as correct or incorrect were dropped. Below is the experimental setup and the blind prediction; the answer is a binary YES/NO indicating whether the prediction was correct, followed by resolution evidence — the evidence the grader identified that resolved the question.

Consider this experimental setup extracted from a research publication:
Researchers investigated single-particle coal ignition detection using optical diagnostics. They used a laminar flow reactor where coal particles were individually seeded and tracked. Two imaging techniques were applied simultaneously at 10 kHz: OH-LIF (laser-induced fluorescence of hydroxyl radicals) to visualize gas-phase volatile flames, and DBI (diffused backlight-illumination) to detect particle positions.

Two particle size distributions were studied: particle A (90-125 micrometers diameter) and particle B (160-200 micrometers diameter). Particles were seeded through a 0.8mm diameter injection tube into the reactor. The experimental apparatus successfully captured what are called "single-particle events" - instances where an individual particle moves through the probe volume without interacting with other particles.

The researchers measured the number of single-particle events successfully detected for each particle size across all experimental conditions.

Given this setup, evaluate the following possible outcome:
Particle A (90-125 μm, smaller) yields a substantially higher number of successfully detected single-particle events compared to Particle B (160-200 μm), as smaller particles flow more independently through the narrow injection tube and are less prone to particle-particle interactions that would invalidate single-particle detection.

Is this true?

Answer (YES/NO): YES